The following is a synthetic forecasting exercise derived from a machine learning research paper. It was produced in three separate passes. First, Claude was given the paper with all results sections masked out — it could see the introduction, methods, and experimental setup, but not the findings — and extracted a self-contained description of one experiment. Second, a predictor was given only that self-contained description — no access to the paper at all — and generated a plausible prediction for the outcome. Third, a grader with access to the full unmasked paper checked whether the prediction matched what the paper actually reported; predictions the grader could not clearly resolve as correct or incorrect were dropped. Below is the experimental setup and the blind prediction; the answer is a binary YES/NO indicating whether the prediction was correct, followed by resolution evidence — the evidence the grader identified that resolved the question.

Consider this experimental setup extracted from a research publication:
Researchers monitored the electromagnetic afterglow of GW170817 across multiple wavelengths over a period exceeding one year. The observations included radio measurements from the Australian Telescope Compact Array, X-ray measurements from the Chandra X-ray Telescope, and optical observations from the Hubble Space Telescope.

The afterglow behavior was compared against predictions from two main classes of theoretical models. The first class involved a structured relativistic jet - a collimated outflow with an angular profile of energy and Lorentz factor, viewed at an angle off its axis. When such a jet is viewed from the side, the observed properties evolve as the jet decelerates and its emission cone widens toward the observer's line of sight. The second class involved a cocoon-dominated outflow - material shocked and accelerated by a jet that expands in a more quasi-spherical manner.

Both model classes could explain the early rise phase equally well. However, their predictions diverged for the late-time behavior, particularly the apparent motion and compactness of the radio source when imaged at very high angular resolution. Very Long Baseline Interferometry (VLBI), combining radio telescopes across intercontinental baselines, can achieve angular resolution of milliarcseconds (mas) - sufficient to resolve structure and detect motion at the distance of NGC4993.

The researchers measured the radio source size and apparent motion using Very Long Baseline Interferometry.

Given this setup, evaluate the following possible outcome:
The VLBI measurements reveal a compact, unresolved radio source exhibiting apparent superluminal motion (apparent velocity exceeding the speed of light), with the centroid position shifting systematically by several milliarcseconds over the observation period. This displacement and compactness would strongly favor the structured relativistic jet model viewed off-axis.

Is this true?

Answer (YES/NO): YES